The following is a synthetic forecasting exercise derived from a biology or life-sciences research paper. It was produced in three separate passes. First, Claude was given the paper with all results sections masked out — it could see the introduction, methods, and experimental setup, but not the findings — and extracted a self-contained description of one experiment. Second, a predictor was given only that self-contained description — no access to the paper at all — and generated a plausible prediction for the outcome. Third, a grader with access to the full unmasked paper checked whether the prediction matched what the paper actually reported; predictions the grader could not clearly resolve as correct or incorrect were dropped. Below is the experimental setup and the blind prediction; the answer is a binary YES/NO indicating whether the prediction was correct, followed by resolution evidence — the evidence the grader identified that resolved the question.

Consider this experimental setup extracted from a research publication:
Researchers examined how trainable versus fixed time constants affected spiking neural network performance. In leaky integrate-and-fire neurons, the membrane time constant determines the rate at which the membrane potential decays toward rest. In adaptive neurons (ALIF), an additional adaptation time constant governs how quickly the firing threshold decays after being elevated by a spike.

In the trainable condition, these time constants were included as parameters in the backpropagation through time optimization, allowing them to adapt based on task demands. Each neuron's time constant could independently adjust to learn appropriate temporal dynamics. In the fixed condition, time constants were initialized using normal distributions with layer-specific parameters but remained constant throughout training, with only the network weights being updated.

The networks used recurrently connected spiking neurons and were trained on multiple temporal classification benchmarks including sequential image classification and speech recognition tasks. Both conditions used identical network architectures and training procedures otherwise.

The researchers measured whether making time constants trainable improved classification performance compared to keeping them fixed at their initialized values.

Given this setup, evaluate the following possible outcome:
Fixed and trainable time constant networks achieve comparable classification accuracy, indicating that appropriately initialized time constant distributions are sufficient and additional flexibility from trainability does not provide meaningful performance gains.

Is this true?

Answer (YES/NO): NO